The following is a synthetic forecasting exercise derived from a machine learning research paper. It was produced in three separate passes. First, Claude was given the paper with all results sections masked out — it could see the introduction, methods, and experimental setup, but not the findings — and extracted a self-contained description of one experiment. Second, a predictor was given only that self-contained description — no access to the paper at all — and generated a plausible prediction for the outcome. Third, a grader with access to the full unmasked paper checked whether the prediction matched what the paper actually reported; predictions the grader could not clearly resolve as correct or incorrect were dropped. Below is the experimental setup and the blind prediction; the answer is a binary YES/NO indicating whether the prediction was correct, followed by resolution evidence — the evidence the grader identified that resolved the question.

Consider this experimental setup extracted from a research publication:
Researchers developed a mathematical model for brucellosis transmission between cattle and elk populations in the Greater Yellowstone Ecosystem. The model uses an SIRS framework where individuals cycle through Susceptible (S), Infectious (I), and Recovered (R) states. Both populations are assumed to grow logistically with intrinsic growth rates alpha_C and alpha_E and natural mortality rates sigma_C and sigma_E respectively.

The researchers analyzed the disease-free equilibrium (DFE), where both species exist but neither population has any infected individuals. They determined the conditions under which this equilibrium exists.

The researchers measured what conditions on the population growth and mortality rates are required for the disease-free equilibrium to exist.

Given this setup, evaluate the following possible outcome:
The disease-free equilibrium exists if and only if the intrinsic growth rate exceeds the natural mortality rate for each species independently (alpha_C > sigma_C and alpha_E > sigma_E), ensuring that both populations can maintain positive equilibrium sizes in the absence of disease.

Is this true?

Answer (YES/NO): YES